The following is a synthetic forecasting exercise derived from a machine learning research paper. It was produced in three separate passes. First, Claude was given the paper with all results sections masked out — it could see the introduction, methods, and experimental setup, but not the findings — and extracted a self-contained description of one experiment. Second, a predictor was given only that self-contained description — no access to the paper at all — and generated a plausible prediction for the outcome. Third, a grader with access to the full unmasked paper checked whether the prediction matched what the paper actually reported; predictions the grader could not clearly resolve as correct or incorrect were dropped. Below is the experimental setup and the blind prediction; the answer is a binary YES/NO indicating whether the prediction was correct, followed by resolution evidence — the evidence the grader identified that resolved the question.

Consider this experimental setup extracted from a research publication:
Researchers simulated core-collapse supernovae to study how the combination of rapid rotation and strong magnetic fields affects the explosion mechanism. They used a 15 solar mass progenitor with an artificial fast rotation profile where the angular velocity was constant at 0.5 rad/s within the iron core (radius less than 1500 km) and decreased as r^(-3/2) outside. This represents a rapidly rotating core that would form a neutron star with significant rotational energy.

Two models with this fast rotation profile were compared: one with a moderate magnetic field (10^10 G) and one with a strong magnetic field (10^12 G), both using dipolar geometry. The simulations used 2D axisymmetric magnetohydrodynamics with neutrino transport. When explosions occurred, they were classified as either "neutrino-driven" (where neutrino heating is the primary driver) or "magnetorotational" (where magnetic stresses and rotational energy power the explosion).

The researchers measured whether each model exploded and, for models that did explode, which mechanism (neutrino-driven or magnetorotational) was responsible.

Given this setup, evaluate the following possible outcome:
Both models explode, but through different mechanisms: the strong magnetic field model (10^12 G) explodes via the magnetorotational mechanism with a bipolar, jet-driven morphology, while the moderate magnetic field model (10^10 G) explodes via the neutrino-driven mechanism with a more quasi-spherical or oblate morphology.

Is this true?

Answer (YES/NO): NO